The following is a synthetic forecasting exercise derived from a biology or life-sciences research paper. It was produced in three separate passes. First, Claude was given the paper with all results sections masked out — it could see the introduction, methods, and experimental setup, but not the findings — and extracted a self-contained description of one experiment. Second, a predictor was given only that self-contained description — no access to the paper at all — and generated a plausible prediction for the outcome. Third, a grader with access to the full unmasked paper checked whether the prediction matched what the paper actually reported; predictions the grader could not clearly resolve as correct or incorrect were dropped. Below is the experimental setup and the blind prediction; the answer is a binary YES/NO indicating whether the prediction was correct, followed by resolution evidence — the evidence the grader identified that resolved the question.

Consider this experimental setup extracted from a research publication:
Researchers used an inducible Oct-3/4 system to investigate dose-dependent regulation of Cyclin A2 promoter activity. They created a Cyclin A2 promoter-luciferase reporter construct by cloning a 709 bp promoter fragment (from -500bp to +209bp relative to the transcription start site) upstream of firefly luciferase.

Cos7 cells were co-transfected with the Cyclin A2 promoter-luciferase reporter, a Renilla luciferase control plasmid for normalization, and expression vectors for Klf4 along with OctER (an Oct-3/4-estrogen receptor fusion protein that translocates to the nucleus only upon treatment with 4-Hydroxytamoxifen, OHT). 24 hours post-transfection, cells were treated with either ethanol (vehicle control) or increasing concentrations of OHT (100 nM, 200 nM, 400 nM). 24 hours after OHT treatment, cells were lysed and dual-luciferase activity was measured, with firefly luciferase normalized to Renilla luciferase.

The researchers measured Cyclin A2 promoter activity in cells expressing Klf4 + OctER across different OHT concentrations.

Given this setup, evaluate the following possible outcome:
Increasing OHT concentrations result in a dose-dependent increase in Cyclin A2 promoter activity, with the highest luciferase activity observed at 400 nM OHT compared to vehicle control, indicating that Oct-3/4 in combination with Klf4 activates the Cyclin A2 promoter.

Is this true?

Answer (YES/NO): YES